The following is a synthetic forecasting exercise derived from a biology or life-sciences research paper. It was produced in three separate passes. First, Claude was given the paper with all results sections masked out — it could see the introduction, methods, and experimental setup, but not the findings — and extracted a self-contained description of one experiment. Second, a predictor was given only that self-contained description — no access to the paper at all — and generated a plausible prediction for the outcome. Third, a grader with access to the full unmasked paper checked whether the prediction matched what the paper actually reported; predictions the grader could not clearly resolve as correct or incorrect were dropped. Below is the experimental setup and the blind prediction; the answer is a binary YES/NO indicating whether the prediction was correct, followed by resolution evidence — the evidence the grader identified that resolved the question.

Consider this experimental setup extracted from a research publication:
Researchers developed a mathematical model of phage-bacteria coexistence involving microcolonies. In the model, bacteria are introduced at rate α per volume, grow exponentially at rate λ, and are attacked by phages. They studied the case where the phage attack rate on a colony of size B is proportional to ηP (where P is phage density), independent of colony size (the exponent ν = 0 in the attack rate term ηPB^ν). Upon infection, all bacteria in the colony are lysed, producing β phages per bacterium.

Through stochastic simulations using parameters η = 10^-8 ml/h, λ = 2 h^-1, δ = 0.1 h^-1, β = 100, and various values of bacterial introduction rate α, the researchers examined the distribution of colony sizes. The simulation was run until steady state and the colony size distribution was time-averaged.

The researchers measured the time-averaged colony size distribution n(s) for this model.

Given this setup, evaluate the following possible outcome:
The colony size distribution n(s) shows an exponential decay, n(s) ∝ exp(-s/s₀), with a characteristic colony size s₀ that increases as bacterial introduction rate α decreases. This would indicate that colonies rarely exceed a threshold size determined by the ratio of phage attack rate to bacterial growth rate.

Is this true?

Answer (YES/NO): NO